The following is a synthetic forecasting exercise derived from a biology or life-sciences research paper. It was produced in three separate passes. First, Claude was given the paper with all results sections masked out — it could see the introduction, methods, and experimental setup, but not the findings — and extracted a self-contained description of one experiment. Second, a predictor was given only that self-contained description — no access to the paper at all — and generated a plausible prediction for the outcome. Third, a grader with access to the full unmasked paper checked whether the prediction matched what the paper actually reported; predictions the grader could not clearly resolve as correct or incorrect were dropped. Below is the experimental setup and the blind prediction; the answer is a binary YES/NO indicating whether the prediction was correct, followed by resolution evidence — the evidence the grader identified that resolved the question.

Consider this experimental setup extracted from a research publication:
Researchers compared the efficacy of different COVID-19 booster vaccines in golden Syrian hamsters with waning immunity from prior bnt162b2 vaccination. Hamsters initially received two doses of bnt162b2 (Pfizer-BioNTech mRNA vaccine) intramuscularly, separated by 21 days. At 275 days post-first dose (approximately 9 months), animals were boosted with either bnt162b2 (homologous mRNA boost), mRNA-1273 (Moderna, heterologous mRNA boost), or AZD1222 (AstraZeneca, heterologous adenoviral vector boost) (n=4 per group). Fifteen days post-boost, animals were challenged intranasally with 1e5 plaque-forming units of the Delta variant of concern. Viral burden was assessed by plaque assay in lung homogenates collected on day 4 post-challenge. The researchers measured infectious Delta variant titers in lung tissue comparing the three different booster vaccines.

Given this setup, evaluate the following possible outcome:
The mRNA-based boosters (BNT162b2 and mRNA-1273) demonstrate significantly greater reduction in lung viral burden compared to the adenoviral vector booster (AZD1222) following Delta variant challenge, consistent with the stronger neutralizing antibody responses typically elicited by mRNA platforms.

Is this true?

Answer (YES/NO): NO